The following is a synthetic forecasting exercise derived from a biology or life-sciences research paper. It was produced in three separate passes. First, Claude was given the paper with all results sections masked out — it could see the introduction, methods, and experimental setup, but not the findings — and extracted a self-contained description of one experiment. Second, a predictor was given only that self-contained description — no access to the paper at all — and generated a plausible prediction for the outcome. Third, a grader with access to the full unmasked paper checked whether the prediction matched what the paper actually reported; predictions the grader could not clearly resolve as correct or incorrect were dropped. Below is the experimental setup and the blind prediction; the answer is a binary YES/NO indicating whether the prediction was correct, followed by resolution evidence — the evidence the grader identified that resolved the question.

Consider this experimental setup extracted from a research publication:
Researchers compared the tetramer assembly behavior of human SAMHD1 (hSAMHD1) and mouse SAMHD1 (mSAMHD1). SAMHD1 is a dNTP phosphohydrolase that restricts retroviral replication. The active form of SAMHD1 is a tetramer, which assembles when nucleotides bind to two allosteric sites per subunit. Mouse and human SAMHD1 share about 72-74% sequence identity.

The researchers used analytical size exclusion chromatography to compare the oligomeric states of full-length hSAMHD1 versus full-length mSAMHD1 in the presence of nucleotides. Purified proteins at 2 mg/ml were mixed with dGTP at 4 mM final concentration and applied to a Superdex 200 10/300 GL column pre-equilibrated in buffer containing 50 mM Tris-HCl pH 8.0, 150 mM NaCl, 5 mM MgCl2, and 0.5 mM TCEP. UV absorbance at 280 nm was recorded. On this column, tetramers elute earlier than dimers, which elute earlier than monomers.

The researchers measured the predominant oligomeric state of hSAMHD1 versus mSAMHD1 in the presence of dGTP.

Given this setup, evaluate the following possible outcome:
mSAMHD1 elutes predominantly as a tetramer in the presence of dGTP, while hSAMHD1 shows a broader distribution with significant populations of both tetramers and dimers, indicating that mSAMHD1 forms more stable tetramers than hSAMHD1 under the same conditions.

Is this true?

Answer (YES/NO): NO